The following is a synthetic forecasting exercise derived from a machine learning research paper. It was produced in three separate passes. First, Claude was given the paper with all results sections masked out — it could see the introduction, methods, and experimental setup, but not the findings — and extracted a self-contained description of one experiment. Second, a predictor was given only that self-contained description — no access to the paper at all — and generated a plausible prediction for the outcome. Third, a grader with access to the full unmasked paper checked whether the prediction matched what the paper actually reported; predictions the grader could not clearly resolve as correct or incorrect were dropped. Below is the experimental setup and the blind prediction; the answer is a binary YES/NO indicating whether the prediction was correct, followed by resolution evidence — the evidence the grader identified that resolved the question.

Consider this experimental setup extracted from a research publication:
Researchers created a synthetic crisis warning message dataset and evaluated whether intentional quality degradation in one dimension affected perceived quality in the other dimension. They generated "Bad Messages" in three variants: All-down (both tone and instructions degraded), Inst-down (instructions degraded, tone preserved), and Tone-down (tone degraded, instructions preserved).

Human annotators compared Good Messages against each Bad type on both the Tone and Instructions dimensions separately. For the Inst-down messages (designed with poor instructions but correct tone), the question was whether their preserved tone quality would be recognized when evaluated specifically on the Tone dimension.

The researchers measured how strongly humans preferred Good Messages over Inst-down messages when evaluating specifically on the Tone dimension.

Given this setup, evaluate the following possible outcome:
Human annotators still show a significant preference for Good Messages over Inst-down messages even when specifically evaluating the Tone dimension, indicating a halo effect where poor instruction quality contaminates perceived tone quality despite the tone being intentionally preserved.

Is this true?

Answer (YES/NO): NO